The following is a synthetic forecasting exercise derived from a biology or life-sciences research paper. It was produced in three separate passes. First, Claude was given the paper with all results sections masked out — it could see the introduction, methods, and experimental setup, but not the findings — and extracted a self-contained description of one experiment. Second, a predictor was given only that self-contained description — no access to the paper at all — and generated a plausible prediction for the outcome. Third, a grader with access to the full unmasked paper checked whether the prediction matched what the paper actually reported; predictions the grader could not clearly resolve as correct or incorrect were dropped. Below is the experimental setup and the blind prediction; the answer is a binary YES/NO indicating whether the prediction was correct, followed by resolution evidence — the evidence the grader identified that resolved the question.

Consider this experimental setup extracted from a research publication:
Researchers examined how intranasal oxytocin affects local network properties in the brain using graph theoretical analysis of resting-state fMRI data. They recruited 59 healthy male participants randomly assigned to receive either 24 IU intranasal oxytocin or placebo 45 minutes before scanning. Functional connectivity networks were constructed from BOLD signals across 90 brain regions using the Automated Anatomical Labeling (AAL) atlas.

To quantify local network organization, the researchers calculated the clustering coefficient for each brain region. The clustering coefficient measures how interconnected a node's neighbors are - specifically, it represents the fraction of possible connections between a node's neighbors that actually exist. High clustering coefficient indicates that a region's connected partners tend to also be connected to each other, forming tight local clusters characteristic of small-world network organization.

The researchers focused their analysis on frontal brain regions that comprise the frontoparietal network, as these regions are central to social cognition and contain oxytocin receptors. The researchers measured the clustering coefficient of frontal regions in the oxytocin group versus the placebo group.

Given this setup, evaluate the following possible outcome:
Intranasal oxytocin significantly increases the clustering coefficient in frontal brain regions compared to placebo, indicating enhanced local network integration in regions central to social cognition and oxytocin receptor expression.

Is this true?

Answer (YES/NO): NO